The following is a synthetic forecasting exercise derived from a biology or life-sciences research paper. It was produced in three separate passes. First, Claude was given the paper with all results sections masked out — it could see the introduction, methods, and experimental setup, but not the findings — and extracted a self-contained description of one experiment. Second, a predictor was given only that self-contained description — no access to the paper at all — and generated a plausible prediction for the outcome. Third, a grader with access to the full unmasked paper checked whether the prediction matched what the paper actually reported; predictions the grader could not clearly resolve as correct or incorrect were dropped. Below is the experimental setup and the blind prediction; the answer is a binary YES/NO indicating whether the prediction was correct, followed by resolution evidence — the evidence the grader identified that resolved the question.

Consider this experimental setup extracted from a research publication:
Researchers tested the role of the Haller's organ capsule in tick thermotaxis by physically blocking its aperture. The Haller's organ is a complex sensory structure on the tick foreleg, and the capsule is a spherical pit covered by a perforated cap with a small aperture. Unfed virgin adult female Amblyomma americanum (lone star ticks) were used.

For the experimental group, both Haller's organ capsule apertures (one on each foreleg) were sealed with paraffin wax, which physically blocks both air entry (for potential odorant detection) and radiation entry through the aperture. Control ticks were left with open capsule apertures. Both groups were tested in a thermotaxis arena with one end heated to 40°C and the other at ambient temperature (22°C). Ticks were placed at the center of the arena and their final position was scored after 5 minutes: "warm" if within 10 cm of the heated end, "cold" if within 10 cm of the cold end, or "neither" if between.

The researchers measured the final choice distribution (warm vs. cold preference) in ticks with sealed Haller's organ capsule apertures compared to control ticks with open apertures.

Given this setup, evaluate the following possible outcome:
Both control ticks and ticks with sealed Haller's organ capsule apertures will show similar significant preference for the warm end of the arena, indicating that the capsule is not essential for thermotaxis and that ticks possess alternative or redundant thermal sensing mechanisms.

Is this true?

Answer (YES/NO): NO